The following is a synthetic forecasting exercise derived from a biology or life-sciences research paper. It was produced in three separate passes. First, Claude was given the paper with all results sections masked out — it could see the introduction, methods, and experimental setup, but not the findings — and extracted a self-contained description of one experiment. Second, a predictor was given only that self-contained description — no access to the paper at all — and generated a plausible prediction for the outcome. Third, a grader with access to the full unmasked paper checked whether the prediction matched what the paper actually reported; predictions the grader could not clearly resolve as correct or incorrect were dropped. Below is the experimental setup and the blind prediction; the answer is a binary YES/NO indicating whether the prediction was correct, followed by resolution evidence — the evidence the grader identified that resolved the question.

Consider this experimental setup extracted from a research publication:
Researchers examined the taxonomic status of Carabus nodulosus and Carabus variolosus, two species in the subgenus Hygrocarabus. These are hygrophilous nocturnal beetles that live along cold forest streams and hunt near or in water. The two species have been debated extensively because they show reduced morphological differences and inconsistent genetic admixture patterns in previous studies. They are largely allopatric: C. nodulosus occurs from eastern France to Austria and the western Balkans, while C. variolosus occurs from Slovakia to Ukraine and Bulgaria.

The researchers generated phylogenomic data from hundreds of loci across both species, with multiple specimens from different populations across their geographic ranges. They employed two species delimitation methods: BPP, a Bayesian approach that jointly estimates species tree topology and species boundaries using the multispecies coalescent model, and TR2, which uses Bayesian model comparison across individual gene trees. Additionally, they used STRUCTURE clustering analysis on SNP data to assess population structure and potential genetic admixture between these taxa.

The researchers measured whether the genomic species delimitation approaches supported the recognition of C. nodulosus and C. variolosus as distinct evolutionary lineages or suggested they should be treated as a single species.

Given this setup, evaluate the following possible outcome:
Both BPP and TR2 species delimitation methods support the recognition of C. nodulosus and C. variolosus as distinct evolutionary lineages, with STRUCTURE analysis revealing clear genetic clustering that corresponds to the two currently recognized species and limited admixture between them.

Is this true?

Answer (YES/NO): NO